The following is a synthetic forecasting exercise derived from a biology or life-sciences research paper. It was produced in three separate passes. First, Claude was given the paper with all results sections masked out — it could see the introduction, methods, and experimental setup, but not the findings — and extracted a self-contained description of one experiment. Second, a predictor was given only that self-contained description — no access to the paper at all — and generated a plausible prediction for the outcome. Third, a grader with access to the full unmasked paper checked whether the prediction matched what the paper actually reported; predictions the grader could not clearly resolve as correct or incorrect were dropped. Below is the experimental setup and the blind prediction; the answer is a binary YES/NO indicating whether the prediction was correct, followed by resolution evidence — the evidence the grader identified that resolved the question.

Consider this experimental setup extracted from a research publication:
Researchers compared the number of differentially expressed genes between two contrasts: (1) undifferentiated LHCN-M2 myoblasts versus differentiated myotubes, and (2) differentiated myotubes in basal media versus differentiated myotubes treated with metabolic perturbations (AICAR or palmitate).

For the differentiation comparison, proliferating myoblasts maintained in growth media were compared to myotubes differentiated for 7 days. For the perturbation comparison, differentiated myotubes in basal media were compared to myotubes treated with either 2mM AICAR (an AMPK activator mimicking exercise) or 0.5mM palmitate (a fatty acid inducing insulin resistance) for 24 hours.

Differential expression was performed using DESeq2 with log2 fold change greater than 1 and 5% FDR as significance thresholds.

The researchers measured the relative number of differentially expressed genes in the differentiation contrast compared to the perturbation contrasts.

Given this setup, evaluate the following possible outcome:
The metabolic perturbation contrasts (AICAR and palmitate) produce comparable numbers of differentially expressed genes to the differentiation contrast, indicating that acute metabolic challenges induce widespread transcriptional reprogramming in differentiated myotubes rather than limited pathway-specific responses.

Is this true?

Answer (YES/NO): NO